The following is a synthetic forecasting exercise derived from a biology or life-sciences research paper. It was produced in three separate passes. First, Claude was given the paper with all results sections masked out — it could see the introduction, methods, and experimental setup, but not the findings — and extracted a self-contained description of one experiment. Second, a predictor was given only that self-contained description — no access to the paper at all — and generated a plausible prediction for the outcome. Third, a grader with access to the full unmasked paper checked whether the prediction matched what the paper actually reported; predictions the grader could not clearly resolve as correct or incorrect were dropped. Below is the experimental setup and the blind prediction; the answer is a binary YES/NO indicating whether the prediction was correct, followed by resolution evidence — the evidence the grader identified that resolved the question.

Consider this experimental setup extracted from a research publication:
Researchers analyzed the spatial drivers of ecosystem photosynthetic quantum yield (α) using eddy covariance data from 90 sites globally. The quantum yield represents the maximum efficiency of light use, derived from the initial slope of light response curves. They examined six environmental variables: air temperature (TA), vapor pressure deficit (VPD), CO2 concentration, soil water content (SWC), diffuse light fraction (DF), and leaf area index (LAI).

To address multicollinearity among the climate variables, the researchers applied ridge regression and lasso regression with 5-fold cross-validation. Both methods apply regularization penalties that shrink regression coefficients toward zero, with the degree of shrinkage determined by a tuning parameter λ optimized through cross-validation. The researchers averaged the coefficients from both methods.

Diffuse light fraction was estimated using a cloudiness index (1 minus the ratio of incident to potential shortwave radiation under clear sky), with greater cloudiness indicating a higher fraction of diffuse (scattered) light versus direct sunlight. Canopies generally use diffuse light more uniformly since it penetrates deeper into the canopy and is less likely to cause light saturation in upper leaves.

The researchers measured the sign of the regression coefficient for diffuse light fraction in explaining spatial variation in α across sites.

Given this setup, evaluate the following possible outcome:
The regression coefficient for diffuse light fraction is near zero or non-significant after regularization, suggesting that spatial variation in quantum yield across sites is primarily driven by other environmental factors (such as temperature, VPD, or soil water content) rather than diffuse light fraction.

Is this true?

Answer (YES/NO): NO